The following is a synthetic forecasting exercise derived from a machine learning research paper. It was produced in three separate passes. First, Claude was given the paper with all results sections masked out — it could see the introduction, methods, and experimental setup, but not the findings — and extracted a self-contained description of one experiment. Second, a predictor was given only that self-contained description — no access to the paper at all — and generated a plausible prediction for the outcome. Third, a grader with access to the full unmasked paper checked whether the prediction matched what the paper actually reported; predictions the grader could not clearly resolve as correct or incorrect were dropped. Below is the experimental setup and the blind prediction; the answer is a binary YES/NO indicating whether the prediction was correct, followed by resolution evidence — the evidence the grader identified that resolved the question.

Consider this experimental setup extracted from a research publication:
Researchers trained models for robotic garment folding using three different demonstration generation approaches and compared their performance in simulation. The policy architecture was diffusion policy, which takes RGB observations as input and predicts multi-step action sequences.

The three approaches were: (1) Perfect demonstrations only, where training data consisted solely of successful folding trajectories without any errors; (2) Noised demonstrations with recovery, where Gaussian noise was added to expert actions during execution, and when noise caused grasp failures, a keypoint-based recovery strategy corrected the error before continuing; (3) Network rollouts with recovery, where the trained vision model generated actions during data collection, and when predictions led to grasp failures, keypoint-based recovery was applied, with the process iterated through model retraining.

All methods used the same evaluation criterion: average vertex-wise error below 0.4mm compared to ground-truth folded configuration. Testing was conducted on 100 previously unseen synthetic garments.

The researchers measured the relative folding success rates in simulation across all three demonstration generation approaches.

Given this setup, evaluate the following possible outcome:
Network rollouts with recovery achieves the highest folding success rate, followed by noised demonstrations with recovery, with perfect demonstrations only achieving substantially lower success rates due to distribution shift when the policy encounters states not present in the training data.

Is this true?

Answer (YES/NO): YES